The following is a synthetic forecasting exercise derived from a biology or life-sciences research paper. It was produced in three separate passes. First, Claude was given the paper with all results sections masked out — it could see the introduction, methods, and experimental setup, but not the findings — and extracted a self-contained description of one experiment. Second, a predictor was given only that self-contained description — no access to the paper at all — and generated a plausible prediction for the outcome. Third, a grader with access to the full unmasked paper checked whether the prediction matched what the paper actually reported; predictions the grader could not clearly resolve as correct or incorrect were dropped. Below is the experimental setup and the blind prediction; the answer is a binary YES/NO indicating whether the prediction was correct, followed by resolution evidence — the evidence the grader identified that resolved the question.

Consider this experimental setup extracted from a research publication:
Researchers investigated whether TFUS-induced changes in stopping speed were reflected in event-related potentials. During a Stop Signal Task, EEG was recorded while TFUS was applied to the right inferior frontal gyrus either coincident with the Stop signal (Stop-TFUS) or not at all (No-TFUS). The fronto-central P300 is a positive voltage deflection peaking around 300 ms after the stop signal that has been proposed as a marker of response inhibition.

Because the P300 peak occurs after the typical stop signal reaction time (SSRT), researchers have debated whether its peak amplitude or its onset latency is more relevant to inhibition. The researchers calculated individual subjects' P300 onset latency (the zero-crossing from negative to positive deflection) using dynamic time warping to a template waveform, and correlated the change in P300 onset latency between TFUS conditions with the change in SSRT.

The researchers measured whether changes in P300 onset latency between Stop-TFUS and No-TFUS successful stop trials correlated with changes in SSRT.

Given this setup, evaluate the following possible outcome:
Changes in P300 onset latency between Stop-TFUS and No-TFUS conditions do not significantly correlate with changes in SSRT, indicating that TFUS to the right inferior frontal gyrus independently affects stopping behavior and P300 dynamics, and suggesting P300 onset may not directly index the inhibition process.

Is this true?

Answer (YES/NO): NO